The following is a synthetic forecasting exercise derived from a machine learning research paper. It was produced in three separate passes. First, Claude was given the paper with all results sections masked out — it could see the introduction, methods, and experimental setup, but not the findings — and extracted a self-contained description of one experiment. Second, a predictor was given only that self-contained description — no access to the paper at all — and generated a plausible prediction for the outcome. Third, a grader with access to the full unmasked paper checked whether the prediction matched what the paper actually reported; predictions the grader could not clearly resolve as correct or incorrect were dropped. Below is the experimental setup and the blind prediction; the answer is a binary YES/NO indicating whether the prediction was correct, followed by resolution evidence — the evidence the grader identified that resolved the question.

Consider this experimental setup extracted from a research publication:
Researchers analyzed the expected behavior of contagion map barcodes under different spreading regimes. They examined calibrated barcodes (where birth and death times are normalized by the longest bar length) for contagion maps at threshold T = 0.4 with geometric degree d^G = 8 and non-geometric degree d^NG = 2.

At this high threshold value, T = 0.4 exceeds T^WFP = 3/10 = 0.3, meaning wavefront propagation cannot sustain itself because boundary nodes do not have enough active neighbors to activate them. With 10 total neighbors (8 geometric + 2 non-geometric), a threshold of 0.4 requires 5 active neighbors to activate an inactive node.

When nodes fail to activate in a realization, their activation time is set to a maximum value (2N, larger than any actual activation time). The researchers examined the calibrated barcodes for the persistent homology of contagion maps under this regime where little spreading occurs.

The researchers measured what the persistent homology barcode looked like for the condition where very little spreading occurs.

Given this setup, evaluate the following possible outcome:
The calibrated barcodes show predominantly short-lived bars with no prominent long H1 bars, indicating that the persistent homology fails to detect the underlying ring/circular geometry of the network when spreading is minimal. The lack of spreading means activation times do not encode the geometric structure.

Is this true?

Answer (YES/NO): YES